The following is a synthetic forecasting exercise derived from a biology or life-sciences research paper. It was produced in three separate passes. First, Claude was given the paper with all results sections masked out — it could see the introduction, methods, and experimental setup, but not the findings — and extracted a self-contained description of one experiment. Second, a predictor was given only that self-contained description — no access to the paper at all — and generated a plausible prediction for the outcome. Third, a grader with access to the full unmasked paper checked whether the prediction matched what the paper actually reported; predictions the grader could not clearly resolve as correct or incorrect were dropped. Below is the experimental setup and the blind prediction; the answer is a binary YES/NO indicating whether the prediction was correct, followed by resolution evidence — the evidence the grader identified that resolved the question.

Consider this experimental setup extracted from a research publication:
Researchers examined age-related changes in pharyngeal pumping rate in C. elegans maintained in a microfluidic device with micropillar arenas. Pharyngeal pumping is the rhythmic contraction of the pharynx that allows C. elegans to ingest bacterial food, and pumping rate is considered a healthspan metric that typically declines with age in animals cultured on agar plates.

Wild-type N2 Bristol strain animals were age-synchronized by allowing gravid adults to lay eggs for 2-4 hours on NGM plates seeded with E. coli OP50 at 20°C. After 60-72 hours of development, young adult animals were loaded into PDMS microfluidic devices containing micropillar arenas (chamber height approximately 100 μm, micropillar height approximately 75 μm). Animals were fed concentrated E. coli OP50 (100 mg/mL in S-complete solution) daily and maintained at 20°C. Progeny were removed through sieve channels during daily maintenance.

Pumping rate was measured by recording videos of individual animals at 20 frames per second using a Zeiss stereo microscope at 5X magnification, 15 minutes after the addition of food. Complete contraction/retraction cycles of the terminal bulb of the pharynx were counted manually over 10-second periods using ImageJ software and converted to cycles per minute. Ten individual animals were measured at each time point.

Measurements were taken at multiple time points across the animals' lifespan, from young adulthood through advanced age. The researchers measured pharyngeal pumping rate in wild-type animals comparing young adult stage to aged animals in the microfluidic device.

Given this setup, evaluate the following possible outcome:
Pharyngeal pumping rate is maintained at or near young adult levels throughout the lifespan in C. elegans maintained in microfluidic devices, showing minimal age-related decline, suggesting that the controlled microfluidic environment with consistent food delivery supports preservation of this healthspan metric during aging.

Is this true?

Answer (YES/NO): NO